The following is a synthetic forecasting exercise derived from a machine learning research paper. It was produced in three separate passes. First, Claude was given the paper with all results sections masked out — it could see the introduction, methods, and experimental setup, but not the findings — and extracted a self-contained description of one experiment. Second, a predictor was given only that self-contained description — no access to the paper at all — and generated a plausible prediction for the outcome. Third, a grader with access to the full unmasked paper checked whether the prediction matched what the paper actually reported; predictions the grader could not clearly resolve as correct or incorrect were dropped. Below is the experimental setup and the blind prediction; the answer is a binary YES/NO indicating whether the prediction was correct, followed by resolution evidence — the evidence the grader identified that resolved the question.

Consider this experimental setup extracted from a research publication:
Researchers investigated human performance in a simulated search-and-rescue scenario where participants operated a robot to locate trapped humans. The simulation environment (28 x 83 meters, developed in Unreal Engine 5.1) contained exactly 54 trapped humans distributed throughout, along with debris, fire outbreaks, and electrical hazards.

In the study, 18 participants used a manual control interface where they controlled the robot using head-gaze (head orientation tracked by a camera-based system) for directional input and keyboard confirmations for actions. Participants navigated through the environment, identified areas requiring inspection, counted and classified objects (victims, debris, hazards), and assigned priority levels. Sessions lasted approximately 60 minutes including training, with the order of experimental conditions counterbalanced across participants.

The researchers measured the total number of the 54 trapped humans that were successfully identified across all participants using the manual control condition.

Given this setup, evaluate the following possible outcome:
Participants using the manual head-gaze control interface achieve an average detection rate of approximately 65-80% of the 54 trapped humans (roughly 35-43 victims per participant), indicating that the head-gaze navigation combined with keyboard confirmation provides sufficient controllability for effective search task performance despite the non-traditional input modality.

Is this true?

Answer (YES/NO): NO